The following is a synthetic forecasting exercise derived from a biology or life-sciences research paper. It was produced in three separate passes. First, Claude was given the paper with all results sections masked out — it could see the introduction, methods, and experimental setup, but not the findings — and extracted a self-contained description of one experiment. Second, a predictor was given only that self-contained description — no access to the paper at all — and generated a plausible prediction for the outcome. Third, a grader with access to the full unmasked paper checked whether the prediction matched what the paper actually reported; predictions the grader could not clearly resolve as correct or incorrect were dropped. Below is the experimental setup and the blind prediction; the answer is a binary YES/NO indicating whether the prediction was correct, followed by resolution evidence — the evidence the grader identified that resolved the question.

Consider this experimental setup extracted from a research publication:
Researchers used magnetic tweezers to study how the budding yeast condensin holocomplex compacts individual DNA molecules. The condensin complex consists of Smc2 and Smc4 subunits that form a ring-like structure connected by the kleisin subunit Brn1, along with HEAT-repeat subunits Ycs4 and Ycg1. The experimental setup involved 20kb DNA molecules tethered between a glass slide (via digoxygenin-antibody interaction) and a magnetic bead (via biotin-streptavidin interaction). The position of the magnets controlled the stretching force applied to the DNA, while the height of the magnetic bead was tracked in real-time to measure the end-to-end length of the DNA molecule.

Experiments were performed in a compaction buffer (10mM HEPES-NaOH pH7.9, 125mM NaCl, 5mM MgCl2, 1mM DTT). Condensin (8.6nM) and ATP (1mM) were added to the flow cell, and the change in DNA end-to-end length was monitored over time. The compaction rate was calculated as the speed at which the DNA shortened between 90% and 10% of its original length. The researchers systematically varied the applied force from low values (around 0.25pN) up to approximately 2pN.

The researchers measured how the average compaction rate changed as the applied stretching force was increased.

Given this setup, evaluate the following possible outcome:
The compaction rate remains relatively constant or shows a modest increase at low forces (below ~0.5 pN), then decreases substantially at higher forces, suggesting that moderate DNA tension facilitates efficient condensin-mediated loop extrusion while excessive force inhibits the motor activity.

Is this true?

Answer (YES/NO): NO